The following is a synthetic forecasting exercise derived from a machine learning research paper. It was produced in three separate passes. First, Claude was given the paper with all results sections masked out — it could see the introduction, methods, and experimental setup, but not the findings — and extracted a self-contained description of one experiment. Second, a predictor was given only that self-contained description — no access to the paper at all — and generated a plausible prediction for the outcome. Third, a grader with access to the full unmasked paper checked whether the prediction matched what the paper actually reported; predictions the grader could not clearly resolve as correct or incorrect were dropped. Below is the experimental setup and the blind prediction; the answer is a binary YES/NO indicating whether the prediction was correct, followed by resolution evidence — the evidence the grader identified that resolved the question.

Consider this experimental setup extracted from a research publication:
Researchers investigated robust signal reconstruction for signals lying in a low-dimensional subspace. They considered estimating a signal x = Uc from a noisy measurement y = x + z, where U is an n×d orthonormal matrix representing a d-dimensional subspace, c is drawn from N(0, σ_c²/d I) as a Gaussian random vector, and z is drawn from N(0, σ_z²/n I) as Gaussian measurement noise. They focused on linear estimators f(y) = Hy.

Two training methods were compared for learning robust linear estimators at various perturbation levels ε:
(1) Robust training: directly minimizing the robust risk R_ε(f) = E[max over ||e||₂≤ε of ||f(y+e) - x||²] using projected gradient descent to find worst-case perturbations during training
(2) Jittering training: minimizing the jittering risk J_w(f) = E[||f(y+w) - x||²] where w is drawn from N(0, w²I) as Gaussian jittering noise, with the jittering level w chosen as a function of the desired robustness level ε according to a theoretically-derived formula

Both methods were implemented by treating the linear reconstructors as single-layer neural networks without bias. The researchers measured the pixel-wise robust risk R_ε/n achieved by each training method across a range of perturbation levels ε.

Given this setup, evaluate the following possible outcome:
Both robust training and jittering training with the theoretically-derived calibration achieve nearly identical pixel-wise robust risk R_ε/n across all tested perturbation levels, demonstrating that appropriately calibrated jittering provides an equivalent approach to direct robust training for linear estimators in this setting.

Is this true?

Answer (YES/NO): YES